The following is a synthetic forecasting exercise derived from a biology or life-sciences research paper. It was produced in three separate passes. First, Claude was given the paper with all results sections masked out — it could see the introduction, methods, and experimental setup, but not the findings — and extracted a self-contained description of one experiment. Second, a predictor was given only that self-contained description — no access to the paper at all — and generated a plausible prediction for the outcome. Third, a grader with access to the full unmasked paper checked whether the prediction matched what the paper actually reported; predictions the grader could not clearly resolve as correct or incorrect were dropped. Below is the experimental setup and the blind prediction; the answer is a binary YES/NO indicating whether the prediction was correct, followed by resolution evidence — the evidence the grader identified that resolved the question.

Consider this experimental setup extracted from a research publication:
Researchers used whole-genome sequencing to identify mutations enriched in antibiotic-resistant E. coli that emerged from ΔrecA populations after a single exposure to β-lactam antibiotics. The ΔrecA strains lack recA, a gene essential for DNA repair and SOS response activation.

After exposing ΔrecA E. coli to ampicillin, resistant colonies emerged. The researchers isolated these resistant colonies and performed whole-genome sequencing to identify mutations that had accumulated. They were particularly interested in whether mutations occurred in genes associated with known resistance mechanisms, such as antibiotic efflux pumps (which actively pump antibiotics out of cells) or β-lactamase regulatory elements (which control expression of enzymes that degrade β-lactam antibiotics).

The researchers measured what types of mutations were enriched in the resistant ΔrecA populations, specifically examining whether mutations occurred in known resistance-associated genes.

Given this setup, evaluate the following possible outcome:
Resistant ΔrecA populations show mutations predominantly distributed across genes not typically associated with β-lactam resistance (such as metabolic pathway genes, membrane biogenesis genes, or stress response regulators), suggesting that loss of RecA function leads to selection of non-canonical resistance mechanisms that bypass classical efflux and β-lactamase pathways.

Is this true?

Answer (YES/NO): NO